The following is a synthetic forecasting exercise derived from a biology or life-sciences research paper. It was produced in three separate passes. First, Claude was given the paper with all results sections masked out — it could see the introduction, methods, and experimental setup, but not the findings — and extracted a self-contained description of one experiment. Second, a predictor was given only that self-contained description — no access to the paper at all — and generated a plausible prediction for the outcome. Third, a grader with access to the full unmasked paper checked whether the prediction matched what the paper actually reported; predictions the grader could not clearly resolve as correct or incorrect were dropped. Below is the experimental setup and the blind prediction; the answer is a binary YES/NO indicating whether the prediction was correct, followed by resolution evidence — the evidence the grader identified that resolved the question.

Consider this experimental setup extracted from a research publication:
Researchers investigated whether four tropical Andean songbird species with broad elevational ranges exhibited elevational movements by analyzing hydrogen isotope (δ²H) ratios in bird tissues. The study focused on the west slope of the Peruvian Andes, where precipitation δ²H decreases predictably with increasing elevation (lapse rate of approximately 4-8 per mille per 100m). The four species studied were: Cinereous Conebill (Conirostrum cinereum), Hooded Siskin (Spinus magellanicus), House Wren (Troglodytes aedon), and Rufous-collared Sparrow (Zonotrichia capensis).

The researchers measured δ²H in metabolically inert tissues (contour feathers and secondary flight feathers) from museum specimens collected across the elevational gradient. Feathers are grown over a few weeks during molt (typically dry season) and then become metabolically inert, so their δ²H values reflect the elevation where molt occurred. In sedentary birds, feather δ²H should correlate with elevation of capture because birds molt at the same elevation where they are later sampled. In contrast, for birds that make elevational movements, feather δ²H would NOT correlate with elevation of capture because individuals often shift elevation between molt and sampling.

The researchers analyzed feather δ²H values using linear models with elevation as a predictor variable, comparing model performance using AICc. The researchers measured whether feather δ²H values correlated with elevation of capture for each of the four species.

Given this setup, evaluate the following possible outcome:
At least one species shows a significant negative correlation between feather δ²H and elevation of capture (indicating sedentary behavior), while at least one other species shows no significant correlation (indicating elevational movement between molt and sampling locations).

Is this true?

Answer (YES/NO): YES